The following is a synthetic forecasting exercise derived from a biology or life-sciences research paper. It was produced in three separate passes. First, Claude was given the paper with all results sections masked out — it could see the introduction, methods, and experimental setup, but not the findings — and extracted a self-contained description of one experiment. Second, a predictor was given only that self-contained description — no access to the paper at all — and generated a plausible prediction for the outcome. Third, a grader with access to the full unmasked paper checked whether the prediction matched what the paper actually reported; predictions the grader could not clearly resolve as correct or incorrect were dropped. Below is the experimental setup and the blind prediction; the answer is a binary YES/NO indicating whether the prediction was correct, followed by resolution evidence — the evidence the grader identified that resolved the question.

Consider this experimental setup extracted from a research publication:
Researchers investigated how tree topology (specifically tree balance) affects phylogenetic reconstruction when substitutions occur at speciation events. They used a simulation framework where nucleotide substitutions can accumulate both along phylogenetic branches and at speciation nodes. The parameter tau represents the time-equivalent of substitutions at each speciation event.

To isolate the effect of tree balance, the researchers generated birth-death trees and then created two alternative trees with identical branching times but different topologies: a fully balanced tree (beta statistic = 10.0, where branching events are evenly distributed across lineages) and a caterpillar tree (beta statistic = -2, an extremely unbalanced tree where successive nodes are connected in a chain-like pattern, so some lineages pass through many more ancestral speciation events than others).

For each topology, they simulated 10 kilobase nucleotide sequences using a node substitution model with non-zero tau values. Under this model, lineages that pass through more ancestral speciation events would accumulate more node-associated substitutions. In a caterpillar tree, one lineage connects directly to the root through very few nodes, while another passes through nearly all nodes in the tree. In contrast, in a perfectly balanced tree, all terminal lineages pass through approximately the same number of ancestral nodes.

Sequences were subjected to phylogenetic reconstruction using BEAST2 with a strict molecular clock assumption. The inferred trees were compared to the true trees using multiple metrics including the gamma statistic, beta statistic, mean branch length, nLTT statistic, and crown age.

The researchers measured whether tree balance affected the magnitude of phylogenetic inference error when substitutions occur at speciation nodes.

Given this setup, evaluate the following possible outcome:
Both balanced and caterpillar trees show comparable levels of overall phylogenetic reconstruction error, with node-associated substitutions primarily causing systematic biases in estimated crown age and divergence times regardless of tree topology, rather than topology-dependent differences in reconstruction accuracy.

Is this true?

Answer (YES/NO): NO